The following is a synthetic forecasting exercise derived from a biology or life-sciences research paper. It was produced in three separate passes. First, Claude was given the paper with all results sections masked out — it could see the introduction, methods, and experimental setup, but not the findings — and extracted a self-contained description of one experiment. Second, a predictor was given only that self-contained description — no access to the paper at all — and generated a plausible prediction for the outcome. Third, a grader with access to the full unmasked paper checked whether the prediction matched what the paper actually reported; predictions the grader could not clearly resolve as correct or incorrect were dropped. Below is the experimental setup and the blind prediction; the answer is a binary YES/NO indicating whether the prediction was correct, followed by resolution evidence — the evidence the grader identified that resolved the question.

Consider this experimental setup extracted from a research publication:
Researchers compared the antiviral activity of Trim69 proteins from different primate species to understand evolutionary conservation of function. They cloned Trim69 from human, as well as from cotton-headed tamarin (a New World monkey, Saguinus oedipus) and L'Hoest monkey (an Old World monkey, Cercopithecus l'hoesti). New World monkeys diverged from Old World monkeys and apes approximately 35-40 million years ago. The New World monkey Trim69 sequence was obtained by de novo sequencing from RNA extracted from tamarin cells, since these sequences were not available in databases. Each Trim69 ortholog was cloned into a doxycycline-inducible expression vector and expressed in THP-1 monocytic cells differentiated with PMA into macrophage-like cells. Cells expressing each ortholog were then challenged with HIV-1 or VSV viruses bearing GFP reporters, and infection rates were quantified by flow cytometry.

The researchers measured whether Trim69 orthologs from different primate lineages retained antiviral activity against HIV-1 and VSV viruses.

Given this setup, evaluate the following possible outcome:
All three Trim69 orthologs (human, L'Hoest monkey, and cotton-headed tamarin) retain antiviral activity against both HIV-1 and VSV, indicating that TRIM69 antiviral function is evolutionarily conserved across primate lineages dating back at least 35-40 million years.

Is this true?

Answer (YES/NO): NO